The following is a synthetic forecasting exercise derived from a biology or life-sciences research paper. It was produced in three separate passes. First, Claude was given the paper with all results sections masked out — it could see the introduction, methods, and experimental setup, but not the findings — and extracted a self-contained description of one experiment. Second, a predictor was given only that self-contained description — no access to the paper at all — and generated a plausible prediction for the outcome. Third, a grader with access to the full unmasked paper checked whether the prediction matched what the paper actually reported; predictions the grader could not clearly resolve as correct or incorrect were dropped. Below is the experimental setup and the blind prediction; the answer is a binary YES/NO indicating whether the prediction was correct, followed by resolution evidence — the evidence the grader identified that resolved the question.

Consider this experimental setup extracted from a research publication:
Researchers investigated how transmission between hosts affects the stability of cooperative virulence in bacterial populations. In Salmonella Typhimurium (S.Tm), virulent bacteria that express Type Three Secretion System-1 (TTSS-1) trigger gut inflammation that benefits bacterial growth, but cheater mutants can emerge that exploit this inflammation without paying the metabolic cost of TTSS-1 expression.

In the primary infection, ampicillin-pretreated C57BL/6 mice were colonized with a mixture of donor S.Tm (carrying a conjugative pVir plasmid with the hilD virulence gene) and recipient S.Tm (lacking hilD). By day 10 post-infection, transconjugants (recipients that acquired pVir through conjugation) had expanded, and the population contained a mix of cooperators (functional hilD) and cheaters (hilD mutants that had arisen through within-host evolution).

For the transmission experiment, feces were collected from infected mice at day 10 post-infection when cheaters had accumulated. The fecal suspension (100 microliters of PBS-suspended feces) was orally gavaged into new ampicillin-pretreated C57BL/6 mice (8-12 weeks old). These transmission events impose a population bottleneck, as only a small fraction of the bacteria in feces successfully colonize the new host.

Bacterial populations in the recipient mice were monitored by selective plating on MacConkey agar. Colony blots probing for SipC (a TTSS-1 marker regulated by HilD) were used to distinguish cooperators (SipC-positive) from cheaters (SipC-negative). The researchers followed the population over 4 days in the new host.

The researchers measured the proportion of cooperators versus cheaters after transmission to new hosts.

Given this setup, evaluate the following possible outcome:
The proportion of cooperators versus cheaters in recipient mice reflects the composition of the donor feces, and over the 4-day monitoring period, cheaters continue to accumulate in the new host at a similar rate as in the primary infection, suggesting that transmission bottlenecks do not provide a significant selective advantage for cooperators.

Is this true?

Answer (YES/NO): NO